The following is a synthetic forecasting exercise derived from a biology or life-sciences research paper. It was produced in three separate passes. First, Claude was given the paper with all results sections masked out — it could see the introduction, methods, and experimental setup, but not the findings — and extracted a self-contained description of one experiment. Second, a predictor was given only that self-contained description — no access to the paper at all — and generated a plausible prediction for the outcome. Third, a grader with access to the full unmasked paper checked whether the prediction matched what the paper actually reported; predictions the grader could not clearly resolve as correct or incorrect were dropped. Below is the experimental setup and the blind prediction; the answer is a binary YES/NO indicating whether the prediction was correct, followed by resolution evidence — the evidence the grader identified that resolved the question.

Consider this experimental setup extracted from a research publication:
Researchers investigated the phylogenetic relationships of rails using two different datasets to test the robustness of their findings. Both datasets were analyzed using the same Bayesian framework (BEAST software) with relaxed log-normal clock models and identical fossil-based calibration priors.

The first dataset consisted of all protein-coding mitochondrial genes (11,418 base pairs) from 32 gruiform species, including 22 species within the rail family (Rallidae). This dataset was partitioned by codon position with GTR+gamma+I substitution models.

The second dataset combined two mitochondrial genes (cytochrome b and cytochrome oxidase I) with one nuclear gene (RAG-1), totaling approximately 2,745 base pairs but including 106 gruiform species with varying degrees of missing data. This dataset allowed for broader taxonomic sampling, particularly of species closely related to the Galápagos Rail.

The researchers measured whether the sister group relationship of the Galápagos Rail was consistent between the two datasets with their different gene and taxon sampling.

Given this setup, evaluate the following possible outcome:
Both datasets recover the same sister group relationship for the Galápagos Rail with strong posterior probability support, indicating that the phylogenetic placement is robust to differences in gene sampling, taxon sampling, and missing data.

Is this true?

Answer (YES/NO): NO